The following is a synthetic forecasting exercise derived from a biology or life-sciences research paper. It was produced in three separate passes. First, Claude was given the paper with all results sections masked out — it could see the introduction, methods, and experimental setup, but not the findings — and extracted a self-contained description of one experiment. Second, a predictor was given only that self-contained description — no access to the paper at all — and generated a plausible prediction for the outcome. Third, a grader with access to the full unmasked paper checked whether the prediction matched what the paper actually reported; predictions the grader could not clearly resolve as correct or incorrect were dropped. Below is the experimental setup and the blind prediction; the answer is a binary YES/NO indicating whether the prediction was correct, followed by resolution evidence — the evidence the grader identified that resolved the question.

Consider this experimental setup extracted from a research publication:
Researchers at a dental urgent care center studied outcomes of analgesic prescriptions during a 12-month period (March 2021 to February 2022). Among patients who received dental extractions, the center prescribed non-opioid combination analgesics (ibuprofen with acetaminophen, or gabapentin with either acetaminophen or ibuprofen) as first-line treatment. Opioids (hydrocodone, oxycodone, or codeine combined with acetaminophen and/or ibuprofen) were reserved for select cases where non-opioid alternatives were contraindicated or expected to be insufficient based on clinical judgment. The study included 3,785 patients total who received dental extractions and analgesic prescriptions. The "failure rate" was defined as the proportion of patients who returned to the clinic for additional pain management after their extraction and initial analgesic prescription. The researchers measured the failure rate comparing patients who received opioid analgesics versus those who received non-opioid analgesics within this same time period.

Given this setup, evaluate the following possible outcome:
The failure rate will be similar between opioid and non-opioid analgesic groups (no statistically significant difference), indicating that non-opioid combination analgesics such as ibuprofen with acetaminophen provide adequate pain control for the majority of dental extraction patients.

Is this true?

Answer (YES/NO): NO